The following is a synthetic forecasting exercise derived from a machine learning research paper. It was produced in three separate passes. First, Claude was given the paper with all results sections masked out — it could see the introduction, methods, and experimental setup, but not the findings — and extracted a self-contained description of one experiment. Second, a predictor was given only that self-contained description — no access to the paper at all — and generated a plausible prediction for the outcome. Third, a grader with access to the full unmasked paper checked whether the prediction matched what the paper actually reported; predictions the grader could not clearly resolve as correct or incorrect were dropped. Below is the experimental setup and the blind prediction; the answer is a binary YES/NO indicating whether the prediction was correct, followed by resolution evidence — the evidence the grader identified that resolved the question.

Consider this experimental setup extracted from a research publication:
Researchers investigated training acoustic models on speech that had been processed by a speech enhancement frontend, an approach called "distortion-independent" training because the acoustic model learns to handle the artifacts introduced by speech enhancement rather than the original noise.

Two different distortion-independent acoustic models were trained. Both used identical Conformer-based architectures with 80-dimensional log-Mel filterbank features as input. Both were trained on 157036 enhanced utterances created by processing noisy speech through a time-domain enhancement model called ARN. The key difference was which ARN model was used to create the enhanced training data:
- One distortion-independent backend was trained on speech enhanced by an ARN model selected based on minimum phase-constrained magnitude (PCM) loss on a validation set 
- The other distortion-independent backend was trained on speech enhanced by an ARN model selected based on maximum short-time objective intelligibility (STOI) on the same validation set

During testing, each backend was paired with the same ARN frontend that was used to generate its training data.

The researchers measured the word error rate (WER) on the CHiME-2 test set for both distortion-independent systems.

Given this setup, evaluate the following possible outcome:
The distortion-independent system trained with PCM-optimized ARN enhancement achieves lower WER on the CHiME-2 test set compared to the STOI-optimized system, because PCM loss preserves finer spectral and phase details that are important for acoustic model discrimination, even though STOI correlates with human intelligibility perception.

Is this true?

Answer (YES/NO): NO